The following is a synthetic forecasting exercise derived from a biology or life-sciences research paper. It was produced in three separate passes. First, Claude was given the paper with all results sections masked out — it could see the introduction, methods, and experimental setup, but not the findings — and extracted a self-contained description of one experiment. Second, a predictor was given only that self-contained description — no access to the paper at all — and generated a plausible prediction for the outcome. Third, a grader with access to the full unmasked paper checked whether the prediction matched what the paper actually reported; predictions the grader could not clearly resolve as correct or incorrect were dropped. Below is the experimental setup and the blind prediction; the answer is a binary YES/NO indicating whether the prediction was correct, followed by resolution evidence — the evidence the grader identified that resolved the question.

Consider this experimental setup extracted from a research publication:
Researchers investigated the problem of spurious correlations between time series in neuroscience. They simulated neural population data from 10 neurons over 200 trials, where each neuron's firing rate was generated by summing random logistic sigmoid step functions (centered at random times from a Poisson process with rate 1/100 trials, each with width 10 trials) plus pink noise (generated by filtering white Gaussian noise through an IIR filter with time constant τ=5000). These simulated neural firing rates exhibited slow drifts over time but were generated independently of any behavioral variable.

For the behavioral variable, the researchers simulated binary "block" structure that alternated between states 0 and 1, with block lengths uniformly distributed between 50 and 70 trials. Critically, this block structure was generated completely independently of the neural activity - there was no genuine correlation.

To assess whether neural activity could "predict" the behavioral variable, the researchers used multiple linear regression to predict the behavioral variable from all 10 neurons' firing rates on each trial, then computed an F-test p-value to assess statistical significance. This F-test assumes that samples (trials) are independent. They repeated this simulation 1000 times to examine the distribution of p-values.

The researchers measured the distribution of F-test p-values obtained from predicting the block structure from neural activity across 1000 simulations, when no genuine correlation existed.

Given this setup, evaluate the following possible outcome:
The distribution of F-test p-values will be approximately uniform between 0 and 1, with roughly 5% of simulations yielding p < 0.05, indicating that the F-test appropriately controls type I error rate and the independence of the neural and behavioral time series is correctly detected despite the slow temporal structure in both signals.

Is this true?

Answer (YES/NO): NO